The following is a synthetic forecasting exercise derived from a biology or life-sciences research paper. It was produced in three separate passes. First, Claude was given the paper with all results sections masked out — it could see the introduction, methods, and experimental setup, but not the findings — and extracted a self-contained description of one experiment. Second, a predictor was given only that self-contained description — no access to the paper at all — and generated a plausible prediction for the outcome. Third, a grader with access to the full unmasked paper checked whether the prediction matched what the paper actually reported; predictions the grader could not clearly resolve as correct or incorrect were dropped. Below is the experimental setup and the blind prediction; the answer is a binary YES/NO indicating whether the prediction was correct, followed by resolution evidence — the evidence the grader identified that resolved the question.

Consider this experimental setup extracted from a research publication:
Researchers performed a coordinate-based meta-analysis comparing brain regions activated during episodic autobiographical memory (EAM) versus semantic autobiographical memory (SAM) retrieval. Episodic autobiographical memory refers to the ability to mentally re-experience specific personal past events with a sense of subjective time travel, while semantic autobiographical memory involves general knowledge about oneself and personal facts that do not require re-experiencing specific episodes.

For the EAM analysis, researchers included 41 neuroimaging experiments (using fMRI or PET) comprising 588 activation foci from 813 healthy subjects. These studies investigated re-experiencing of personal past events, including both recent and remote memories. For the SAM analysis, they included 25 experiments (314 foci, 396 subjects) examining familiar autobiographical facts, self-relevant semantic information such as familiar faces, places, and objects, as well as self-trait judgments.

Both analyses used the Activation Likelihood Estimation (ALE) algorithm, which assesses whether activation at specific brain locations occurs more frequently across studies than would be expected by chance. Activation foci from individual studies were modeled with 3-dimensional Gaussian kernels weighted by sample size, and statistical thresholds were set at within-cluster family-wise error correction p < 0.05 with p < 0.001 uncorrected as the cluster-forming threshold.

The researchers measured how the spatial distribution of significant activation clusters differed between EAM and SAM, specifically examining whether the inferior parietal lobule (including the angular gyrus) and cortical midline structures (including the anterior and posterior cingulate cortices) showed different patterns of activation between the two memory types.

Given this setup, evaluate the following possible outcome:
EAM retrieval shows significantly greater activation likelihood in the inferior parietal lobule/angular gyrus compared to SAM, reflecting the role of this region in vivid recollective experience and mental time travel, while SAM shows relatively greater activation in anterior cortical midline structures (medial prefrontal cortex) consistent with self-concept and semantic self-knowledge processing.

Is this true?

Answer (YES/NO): NO